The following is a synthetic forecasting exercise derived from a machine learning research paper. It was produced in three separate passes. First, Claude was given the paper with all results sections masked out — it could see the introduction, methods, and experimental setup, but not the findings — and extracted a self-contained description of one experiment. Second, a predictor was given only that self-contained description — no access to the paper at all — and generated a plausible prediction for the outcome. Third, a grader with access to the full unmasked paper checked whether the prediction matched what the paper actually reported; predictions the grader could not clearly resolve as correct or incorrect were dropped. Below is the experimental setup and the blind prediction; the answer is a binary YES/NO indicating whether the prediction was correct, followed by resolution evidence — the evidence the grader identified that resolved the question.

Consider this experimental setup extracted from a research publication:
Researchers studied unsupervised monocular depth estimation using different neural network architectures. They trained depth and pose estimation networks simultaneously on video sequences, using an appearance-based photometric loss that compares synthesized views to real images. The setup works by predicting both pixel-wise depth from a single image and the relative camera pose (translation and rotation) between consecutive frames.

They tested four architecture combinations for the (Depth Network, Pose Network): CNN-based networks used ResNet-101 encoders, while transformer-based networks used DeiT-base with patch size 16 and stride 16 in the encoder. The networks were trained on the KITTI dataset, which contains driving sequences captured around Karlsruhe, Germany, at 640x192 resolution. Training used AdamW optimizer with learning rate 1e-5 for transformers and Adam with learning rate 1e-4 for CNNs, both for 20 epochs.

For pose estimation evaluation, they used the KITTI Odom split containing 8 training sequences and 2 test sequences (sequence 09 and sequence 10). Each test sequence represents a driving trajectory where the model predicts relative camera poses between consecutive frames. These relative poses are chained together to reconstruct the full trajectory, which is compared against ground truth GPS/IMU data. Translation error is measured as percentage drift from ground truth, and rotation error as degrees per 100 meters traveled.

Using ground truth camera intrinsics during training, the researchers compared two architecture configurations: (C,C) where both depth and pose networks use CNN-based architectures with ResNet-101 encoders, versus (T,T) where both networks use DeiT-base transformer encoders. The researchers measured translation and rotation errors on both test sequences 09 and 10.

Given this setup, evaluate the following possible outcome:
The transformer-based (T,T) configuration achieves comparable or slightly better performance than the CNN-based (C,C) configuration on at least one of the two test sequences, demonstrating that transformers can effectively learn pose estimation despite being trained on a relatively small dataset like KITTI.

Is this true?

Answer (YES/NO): YES